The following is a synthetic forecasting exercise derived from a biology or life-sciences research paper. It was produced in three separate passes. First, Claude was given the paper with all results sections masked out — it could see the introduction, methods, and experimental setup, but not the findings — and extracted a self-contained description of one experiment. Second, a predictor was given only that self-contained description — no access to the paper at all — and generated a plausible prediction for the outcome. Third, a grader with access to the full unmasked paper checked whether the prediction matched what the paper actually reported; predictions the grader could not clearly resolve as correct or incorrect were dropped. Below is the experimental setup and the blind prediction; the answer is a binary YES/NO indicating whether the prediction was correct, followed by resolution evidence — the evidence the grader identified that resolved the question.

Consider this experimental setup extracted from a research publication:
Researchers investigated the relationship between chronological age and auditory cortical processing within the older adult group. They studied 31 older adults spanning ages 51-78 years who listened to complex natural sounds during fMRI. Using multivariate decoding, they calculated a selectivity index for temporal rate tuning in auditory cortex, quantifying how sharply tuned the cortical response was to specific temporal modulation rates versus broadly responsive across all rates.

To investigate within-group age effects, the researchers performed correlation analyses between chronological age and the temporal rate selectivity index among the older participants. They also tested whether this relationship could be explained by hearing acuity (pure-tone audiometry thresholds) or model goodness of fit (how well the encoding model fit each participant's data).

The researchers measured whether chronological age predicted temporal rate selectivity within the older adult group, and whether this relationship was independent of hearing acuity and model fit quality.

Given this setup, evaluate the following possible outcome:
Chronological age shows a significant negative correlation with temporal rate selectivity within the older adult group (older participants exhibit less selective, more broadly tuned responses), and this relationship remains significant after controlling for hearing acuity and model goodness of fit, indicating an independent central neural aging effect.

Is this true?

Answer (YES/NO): NO